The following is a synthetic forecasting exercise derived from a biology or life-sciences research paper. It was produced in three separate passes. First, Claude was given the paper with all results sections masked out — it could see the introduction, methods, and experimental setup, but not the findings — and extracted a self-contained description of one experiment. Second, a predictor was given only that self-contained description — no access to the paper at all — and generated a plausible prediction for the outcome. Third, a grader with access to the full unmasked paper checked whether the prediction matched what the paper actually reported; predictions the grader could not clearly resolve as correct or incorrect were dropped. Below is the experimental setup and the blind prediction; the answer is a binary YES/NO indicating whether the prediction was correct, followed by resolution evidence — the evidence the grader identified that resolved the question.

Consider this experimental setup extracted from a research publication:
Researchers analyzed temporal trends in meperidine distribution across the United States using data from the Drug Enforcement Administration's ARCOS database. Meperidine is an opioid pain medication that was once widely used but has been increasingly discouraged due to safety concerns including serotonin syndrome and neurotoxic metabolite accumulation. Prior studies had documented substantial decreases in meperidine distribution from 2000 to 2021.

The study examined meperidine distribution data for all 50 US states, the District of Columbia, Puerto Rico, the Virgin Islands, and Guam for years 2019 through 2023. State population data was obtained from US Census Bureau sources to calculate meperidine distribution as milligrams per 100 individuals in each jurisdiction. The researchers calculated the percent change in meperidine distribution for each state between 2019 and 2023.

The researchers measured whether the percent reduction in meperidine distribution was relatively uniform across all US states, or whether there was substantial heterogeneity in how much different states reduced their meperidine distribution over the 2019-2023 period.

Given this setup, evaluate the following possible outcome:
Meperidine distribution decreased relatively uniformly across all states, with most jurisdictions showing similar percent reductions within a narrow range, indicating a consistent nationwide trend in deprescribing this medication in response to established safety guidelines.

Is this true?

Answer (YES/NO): NO